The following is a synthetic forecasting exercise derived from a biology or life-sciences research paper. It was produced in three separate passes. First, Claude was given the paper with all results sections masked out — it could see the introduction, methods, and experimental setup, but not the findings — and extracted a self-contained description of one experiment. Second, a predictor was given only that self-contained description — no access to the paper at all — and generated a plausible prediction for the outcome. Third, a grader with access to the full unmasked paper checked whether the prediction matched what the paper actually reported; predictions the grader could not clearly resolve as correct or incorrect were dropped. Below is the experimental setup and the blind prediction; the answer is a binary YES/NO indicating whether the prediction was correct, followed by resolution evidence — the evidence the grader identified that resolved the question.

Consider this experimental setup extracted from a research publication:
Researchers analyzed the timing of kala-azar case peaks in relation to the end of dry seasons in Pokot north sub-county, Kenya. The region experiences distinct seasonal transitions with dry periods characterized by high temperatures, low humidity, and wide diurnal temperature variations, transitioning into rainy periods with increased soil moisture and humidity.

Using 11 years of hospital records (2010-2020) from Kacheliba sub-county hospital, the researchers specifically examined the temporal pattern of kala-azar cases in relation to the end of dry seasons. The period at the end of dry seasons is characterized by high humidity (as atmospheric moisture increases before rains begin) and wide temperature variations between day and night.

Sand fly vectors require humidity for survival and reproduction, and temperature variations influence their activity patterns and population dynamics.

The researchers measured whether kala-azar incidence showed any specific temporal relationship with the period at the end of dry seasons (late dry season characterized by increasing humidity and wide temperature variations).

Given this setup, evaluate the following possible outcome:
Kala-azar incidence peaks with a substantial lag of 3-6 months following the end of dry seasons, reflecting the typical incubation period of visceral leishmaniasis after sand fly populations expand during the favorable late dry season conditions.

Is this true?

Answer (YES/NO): NO